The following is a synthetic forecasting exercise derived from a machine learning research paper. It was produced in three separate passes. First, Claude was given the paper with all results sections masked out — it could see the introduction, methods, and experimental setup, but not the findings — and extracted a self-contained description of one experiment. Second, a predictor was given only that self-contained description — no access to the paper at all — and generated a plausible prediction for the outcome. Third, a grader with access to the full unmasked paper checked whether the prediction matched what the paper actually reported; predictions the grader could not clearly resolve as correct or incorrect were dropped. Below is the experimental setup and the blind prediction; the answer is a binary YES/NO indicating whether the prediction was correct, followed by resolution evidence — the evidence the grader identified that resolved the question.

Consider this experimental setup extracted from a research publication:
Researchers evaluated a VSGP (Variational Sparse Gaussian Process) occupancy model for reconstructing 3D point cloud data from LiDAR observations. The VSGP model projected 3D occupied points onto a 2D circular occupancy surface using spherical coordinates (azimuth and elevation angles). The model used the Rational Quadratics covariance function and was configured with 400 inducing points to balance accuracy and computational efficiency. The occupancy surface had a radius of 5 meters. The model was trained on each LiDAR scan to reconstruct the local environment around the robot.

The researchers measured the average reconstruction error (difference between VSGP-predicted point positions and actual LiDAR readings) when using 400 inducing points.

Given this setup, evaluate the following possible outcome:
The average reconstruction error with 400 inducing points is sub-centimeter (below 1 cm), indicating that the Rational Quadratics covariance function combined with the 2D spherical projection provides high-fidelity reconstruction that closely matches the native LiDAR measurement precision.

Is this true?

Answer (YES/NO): NO